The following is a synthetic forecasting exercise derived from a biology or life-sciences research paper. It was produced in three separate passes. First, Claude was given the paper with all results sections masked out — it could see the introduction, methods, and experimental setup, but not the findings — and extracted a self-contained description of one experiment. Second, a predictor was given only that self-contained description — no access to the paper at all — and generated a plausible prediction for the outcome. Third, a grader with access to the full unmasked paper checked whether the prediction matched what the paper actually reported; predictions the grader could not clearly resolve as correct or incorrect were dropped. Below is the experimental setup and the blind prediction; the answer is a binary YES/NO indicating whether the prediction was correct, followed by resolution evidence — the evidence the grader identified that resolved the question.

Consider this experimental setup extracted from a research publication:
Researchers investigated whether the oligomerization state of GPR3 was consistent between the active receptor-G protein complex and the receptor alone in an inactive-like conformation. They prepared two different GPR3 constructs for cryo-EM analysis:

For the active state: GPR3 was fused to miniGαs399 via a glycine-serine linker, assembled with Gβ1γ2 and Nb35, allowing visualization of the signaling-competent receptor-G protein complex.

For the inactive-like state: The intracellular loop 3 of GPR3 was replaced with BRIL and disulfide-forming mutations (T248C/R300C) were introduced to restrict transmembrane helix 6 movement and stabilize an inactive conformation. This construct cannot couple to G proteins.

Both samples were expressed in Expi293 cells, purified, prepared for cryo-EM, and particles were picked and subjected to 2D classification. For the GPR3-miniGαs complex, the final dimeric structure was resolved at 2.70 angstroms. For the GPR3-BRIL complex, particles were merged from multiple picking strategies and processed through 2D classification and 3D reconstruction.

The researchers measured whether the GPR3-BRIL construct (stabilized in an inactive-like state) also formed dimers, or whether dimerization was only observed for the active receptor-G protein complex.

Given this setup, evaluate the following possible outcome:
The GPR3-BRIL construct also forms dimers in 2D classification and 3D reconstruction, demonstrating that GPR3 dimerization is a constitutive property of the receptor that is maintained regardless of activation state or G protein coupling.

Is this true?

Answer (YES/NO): YES